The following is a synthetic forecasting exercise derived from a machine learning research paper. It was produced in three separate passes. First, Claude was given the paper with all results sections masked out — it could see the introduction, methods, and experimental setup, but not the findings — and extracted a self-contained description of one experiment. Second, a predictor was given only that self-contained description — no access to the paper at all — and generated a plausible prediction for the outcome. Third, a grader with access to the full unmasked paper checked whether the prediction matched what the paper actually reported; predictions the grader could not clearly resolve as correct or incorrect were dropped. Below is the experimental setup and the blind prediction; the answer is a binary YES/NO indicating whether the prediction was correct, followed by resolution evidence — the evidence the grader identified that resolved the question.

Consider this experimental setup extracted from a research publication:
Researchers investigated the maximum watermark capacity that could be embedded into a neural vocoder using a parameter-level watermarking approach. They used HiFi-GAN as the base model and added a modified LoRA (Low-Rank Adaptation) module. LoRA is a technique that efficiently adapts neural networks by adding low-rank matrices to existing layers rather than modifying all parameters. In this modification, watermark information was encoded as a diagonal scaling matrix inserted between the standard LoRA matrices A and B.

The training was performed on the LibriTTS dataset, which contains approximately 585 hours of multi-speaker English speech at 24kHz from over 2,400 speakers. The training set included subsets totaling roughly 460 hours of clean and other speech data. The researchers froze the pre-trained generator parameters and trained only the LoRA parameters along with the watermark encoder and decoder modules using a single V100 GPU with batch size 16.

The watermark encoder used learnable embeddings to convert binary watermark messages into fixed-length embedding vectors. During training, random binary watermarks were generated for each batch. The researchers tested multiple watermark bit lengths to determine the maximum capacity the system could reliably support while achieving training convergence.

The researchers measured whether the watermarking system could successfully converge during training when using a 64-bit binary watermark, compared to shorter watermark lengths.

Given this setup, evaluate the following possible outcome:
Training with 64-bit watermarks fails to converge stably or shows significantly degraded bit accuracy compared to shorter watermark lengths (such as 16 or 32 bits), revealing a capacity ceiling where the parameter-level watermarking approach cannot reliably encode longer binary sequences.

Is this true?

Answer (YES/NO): YES